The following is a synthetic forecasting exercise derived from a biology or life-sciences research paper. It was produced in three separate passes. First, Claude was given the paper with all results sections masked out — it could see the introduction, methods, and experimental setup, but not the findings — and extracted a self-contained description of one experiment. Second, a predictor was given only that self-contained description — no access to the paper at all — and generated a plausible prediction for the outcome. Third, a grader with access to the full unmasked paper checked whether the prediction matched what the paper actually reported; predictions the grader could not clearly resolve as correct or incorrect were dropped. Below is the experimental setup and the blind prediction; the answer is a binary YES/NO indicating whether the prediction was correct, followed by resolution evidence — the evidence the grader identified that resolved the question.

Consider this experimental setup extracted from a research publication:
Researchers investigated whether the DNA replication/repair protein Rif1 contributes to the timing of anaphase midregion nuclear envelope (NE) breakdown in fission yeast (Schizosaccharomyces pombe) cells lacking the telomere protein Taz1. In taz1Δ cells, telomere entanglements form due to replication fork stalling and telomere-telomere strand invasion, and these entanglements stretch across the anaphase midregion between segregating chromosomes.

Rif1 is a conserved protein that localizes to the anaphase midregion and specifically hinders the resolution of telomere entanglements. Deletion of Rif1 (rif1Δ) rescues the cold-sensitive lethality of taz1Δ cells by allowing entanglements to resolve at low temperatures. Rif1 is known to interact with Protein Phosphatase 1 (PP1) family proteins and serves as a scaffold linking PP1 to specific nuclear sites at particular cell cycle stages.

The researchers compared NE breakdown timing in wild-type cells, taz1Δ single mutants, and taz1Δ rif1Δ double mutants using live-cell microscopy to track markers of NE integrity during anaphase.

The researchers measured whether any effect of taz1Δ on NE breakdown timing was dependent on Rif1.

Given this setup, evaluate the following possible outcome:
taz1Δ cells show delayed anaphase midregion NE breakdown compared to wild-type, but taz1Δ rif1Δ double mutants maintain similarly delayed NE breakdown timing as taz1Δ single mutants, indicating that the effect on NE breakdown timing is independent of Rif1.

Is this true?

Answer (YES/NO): NO